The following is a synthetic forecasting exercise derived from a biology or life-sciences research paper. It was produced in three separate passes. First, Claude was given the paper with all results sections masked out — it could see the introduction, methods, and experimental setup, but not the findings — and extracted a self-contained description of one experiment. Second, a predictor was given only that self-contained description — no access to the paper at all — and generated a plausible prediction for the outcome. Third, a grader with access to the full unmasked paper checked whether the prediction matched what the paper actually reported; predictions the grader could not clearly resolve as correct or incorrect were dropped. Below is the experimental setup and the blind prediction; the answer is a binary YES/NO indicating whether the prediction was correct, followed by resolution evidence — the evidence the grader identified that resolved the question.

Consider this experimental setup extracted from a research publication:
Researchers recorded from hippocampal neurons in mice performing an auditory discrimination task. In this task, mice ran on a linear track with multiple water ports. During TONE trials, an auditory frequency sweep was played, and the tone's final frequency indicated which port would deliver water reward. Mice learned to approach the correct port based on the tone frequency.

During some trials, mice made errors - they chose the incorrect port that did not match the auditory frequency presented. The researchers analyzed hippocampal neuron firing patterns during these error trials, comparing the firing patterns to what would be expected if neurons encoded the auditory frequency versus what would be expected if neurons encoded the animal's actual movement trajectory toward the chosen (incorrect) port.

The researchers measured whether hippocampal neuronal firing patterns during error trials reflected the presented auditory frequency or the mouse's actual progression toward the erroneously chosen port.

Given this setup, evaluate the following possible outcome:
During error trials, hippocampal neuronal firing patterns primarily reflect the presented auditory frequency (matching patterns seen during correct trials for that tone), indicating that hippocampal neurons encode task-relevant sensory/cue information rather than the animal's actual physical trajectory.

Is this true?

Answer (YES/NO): NO